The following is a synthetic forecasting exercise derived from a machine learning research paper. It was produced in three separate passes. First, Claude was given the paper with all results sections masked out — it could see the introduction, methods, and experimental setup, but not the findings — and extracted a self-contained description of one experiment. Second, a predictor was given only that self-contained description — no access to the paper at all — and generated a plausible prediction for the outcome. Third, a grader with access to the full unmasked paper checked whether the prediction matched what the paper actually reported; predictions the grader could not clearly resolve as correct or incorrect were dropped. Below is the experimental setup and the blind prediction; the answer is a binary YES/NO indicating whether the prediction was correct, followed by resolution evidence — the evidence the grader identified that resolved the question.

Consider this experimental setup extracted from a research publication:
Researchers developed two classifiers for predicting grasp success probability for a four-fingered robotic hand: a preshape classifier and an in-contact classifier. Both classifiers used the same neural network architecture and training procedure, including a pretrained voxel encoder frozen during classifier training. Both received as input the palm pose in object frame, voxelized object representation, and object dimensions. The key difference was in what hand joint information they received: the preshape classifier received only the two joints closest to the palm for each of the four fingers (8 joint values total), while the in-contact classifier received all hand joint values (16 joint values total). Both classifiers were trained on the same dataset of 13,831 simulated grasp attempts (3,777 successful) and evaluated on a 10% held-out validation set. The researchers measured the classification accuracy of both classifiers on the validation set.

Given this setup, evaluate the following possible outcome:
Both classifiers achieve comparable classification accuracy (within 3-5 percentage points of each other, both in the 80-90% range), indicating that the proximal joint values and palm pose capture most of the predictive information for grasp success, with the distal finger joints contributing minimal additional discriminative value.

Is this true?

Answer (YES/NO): NO